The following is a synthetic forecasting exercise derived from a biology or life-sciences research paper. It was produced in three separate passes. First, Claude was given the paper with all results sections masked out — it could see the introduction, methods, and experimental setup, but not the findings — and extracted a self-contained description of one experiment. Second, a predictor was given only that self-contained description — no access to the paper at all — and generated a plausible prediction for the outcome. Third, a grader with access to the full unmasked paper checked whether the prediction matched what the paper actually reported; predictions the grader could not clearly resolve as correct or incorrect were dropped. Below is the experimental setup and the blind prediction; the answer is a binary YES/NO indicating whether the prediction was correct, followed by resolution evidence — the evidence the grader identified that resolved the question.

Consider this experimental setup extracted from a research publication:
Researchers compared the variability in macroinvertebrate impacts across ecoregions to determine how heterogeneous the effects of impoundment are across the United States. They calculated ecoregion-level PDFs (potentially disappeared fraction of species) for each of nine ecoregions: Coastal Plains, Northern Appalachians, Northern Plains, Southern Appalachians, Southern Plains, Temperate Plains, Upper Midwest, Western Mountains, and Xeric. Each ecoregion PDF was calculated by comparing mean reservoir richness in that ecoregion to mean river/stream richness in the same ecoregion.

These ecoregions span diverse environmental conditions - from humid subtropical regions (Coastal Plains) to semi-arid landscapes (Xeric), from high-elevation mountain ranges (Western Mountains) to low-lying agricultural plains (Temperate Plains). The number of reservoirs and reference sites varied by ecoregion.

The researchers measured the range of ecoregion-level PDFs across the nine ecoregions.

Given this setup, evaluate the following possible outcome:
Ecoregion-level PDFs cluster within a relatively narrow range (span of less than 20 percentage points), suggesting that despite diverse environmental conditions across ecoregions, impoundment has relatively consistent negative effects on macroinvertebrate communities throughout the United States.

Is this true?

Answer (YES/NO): NO